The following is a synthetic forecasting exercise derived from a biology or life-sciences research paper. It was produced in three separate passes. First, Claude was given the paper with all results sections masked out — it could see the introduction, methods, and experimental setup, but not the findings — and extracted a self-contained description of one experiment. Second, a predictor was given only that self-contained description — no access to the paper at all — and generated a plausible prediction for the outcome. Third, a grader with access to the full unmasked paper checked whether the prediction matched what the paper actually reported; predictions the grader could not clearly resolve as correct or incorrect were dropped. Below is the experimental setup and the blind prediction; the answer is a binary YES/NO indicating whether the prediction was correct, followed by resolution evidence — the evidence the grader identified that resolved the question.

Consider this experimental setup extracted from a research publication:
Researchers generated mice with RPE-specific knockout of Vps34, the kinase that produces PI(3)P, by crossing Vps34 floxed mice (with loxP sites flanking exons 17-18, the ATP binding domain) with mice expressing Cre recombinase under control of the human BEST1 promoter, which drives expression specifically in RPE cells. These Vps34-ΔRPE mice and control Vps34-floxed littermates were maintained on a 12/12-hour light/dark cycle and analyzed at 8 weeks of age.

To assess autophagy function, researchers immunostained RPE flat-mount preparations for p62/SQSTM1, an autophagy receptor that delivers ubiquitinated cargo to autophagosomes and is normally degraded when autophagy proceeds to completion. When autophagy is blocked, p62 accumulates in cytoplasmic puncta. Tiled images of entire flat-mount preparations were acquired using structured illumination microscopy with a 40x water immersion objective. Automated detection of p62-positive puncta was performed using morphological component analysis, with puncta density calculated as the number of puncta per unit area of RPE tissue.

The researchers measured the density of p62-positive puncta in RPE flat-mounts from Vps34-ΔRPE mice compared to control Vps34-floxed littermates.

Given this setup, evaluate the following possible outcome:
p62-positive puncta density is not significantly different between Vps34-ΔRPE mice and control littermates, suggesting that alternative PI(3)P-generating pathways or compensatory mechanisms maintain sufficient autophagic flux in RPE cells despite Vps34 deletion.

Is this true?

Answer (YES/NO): NO